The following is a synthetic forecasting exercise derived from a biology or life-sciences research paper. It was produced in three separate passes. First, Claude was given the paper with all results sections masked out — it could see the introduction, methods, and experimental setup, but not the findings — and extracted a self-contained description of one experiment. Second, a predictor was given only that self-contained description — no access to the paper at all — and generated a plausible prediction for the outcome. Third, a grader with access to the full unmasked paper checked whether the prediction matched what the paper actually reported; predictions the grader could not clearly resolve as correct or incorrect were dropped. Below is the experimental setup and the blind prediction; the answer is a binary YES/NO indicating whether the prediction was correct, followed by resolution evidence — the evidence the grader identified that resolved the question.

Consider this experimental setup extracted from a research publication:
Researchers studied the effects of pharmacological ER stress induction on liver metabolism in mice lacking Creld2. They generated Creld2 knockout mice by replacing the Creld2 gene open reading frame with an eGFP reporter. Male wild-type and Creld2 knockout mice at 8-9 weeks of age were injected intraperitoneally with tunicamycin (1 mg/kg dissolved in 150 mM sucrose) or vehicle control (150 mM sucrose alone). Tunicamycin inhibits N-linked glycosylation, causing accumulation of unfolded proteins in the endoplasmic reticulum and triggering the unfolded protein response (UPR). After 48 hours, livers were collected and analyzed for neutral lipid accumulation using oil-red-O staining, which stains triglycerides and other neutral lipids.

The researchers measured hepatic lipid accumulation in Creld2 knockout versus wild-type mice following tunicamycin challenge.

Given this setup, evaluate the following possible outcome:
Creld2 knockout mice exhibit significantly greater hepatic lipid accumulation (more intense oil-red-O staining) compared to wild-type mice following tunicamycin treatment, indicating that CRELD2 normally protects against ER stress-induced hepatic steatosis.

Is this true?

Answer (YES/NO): YES